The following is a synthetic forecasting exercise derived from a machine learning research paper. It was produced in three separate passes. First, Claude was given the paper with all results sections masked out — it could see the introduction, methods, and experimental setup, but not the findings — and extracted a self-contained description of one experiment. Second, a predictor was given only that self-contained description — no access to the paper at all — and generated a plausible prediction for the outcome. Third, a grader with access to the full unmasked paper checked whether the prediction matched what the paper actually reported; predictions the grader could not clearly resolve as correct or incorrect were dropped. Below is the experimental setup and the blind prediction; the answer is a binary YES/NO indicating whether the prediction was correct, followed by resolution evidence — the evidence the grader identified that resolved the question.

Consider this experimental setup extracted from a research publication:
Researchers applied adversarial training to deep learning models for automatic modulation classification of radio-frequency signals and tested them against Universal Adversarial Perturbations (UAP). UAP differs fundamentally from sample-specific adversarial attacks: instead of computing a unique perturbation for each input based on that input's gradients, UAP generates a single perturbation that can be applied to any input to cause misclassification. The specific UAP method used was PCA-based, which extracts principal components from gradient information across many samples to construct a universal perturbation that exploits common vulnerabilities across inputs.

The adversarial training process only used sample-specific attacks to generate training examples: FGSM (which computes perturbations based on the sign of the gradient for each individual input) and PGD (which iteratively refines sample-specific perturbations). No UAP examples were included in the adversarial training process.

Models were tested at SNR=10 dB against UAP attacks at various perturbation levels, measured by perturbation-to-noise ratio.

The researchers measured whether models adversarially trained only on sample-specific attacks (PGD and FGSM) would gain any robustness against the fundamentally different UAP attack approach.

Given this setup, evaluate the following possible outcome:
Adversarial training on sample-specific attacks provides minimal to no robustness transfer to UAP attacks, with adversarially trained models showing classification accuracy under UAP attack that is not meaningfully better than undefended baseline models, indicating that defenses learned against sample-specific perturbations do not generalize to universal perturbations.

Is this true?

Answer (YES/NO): NO